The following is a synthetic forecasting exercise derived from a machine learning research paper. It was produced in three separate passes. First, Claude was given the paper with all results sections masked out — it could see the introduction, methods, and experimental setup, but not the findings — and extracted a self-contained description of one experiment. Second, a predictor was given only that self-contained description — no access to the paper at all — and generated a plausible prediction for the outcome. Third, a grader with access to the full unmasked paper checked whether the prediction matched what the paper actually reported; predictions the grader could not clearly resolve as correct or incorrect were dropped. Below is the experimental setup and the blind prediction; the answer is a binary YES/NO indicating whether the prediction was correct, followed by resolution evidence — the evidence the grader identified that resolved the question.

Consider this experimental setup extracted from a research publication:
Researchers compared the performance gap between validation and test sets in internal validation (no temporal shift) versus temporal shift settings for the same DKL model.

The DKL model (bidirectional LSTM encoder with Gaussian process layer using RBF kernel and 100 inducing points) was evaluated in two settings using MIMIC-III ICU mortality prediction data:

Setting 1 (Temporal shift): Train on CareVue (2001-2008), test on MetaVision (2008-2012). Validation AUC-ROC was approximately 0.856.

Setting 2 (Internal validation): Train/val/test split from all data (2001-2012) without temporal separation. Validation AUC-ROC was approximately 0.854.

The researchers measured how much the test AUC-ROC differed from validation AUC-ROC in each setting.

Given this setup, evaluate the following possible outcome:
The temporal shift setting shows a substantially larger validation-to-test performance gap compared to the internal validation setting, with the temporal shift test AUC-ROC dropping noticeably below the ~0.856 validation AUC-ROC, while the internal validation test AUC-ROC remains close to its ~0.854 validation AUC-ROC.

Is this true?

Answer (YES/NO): YES